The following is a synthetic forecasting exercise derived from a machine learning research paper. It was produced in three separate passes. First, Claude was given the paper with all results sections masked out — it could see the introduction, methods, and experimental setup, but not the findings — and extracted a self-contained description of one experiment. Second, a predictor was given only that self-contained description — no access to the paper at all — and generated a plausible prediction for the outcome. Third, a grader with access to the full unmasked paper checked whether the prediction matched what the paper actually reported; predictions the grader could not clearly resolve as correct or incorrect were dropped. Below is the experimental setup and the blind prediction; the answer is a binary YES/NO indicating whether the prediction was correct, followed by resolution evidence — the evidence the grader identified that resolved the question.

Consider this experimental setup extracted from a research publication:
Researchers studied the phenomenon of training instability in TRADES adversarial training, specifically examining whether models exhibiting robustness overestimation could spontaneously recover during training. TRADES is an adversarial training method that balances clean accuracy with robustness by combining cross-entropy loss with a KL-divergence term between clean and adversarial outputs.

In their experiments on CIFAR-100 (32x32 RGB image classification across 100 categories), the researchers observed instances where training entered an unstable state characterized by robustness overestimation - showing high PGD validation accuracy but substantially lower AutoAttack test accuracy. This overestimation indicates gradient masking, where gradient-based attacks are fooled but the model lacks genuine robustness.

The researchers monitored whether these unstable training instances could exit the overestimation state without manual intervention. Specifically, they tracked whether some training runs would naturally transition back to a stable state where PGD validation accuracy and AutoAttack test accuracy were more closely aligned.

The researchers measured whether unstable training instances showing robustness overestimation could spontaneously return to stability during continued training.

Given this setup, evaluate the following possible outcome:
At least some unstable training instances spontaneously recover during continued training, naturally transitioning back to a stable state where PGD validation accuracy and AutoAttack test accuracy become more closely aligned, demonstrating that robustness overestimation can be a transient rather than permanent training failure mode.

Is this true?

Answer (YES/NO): YES